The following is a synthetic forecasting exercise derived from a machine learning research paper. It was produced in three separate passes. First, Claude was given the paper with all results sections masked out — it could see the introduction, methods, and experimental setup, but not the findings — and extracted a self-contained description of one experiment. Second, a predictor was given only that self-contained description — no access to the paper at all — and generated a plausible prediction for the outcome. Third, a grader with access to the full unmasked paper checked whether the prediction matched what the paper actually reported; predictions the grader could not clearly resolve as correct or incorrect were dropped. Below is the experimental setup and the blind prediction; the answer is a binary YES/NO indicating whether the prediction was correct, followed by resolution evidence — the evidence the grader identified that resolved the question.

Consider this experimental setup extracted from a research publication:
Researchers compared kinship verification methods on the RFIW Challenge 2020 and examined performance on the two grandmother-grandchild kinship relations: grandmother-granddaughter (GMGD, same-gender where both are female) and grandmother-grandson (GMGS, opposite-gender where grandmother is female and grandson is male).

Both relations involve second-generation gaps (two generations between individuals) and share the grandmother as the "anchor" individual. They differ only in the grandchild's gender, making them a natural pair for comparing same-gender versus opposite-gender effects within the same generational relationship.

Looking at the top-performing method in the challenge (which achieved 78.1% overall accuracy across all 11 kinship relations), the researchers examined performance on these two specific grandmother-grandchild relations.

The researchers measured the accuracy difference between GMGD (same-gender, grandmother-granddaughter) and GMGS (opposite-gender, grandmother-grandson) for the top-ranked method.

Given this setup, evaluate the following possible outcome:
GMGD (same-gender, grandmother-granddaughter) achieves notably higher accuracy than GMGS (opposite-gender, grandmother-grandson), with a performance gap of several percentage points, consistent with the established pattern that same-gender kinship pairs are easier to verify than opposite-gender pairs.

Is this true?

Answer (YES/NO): YES